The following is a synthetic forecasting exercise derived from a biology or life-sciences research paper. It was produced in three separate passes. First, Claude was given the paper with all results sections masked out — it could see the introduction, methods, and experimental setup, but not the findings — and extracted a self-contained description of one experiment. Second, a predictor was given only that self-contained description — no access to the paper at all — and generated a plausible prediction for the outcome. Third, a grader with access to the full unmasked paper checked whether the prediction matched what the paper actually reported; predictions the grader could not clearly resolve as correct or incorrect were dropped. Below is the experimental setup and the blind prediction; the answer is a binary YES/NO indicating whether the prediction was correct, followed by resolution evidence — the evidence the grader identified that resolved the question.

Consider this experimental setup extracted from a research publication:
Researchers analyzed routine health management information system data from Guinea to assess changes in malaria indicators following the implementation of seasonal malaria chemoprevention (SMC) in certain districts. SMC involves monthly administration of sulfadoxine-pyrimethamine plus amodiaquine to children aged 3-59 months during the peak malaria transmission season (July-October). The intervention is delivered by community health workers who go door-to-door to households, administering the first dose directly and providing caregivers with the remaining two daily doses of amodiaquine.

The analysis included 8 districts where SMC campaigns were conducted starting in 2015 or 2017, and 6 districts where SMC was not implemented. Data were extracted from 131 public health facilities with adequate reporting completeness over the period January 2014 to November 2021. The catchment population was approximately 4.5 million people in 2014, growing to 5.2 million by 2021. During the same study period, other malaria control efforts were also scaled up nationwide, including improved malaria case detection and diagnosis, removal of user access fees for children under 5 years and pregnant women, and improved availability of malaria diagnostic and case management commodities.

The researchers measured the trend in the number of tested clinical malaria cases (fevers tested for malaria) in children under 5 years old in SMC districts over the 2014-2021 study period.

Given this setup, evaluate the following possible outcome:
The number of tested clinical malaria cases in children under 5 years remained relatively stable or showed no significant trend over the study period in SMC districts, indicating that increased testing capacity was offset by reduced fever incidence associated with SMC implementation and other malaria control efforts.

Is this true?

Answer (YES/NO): NO